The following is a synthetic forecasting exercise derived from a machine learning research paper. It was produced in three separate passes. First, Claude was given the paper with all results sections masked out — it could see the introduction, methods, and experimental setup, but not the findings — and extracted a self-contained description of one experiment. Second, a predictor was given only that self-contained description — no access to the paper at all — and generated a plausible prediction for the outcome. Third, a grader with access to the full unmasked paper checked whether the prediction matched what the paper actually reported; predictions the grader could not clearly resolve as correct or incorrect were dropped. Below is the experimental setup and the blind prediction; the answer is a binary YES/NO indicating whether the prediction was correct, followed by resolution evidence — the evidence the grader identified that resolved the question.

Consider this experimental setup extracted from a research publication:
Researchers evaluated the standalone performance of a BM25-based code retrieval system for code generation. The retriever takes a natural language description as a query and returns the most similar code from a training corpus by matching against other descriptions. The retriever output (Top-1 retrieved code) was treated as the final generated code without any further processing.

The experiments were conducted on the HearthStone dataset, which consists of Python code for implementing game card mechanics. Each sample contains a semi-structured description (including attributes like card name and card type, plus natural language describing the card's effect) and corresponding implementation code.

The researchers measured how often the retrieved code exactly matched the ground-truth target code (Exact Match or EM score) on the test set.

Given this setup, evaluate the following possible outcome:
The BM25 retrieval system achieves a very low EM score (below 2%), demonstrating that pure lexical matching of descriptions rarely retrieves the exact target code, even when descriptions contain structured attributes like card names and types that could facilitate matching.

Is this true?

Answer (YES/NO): YES